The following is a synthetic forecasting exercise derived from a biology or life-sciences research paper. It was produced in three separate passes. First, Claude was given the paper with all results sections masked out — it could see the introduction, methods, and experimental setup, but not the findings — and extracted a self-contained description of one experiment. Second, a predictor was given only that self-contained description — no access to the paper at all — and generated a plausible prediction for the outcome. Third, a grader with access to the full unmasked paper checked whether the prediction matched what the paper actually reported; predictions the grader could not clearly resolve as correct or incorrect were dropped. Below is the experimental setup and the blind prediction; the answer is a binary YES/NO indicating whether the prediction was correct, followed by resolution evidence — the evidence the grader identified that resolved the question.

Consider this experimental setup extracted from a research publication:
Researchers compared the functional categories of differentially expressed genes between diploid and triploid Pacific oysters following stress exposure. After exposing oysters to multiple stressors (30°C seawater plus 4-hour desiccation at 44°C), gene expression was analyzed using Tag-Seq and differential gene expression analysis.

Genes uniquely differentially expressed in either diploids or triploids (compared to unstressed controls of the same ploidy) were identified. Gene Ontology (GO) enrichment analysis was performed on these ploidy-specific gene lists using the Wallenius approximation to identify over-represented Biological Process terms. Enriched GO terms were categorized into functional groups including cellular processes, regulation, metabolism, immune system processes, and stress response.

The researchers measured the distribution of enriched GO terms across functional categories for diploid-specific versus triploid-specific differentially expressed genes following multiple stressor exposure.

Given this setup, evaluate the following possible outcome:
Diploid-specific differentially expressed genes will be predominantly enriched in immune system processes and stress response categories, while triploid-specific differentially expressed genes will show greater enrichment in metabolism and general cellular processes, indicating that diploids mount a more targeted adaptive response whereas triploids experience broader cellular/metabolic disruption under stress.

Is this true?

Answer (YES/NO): NO